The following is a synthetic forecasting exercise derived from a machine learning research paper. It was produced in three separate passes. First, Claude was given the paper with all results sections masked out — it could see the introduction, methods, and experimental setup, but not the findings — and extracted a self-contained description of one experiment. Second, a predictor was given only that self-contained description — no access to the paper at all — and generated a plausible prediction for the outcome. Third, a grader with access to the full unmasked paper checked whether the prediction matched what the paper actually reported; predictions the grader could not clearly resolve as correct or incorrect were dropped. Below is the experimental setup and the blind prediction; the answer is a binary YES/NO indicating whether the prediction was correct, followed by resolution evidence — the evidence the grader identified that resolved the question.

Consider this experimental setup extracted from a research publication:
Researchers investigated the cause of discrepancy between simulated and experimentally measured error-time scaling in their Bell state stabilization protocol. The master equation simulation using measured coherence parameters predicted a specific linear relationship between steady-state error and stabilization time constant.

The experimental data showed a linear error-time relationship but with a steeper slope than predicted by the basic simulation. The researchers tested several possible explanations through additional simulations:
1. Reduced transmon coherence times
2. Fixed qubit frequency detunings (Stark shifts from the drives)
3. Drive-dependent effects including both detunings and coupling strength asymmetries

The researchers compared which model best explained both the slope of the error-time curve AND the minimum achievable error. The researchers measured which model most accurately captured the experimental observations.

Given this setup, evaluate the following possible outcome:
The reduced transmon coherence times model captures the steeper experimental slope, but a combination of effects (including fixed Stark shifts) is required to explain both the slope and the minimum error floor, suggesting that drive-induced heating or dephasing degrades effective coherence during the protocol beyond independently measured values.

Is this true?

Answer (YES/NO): NO